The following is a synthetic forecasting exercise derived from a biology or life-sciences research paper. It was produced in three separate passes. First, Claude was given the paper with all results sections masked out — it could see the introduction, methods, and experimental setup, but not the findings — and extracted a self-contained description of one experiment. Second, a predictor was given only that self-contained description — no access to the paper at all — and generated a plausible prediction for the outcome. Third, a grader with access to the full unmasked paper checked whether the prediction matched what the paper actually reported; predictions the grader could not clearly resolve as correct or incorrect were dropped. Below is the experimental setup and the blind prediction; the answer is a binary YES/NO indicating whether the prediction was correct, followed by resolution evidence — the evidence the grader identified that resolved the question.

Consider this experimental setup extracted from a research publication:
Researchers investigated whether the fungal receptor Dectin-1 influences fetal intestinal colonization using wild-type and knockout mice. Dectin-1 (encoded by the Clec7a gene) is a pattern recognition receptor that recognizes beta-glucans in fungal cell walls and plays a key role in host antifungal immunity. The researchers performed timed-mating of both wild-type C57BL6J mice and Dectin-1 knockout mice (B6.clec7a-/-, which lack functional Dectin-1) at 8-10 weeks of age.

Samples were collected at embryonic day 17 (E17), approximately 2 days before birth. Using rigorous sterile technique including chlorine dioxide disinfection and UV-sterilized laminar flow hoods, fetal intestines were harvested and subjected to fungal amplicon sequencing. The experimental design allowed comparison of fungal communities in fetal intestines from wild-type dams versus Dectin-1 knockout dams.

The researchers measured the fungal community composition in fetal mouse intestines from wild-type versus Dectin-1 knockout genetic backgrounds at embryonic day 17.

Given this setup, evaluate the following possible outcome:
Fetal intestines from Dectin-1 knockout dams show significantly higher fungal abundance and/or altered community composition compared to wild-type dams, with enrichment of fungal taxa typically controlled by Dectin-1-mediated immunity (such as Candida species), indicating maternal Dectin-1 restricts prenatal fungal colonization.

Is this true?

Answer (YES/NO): NO